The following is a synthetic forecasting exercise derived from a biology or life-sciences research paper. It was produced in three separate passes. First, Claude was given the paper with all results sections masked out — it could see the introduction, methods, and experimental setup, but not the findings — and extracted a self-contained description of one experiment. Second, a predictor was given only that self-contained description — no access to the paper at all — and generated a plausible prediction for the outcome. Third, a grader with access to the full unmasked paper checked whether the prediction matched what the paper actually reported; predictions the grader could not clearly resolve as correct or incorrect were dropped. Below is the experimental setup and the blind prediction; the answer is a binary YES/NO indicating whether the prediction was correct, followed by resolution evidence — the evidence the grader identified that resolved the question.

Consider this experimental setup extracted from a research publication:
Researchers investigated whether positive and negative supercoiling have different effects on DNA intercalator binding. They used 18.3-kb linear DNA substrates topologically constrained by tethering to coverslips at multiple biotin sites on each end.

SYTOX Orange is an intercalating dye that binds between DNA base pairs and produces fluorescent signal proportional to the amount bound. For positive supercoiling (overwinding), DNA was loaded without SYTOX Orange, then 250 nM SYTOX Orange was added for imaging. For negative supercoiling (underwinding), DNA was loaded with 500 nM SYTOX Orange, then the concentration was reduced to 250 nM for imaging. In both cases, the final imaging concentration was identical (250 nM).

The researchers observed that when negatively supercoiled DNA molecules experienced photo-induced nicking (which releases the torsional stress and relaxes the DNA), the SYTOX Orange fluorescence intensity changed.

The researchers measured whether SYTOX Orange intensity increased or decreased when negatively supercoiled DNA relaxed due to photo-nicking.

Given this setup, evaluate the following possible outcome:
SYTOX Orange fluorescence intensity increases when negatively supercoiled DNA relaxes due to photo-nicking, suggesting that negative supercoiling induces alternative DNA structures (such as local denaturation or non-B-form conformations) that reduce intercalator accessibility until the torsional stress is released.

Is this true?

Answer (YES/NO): NO